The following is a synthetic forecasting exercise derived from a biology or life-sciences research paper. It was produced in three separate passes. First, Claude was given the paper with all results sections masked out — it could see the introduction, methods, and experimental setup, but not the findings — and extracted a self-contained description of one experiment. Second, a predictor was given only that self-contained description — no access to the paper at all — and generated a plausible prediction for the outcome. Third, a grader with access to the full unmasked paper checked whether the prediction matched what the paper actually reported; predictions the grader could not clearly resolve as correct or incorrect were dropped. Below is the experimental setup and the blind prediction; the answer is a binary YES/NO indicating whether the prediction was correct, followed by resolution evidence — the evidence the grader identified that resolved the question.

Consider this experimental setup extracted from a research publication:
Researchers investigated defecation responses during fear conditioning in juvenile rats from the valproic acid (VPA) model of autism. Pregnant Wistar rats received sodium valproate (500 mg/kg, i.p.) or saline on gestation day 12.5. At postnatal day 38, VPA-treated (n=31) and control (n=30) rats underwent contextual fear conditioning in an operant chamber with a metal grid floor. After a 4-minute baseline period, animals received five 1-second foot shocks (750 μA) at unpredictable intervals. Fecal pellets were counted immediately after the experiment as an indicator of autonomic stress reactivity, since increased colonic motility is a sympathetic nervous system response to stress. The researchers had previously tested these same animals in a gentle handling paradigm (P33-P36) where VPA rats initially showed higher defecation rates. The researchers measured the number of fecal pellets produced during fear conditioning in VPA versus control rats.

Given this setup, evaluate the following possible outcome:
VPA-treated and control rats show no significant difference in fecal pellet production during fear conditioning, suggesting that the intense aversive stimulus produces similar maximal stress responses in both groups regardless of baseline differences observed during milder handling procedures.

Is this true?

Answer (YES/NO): YES